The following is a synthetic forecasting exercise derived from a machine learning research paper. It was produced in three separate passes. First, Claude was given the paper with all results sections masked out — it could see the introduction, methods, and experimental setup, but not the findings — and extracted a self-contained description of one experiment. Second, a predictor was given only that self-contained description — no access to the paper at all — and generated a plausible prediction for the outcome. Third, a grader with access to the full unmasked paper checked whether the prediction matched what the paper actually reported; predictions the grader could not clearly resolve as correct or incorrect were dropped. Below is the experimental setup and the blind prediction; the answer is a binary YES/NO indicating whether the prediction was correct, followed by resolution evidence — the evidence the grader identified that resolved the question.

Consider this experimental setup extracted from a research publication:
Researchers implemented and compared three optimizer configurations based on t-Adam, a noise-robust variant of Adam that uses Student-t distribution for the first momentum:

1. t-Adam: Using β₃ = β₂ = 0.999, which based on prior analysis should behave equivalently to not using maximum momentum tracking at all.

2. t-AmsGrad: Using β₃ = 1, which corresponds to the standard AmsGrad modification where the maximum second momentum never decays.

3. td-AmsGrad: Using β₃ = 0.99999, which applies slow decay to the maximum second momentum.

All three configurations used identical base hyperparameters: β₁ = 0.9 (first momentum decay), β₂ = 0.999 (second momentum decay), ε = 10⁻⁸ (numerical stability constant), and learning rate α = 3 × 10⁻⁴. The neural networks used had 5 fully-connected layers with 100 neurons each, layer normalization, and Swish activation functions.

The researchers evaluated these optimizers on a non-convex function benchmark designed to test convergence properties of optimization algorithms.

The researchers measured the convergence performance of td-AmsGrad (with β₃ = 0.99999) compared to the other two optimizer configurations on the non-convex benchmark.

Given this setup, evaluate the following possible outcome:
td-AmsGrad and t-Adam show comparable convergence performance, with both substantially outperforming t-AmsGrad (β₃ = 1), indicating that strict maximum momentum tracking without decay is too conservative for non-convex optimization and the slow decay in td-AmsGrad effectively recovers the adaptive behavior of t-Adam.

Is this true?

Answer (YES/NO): NO